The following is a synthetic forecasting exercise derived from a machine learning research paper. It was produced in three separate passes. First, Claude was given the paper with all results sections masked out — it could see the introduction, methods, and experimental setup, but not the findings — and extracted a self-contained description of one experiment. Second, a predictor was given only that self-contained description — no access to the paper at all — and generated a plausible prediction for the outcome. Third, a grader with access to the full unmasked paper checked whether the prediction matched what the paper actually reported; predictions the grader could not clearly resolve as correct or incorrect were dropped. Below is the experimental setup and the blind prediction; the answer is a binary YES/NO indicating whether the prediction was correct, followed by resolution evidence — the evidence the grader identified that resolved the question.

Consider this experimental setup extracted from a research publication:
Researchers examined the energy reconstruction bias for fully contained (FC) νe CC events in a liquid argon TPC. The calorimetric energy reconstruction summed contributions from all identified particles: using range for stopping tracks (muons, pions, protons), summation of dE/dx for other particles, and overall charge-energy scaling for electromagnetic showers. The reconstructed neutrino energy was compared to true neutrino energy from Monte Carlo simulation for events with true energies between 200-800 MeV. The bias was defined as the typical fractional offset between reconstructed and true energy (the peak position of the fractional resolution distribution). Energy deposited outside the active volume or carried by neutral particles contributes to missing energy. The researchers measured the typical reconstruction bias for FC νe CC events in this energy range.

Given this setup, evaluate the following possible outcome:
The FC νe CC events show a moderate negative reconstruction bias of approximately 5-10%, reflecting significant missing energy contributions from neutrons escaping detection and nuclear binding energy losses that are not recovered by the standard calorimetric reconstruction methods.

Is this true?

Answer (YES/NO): YES